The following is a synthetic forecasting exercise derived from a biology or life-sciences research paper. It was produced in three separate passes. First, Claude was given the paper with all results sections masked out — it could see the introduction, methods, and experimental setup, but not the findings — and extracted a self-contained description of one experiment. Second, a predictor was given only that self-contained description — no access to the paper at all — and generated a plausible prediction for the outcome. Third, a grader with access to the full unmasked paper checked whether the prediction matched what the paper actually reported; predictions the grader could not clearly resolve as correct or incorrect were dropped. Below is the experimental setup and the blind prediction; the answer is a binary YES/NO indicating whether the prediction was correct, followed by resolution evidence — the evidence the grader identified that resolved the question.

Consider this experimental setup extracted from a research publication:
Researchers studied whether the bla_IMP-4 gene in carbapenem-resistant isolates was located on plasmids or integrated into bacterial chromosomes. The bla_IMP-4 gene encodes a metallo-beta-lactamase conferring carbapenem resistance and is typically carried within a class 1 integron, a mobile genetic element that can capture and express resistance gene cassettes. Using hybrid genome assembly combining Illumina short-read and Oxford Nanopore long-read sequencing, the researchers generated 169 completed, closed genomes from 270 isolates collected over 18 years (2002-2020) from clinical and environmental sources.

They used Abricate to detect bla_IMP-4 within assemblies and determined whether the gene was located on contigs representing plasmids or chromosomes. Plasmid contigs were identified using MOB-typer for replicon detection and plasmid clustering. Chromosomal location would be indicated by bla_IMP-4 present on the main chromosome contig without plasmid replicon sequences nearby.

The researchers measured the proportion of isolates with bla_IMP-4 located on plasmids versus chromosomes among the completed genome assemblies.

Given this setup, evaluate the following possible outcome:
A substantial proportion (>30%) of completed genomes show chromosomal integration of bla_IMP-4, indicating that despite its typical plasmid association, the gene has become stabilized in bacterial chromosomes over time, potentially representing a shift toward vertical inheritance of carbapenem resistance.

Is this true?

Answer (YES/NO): NO